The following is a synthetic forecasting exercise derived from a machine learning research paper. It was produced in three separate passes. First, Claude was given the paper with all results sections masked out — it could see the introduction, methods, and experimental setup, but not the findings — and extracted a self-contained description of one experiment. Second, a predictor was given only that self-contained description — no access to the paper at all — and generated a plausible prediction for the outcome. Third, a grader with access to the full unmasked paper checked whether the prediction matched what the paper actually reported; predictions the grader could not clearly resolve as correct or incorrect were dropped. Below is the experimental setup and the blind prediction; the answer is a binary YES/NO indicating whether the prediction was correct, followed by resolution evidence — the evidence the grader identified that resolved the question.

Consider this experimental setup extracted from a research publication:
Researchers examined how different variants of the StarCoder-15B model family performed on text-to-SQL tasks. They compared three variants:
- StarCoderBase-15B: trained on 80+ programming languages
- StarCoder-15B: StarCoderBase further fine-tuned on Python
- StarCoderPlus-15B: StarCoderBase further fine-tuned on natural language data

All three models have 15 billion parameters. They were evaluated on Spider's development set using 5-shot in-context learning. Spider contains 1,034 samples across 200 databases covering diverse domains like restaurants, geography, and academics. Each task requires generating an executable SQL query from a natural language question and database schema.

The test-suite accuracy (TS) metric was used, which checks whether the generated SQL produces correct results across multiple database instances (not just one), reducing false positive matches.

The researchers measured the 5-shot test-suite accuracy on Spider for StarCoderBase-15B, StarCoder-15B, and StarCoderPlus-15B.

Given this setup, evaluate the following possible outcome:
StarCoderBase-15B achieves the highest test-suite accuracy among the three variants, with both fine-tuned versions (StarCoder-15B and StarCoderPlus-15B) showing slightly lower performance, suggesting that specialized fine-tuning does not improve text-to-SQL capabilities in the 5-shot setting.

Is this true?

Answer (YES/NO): NO